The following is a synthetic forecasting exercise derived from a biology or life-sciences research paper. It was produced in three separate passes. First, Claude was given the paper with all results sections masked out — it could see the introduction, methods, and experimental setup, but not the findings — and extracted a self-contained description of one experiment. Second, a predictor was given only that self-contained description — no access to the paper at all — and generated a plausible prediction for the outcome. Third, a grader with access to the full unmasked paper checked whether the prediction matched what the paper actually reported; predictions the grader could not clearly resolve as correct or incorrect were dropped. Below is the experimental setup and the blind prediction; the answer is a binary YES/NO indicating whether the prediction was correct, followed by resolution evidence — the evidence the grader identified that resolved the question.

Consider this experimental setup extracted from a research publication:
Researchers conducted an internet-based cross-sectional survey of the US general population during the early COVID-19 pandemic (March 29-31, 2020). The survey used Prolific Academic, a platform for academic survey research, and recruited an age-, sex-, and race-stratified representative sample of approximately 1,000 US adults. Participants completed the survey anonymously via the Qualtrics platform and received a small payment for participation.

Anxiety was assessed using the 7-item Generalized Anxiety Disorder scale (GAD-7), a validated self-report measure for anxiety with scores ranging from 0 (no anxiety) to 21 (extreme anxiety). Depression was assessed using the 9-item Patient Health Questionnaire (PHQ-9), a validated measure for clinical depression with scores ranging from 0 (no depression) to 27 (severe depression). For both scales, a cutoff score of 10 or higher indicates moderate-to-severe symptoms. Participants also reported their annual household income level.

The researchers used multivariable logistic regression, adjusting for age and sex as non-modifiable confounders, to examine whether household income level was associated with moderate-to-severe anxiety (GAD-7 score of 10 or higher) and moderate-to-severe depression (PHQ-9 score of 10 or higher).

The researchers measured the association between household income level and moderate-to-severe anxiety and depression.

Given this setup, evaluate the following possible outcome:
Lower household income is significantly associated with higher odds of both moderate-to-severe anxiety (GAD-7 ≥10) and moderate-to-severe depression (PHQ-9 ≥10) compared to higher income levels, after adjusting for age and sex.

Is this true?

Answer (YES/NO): NO